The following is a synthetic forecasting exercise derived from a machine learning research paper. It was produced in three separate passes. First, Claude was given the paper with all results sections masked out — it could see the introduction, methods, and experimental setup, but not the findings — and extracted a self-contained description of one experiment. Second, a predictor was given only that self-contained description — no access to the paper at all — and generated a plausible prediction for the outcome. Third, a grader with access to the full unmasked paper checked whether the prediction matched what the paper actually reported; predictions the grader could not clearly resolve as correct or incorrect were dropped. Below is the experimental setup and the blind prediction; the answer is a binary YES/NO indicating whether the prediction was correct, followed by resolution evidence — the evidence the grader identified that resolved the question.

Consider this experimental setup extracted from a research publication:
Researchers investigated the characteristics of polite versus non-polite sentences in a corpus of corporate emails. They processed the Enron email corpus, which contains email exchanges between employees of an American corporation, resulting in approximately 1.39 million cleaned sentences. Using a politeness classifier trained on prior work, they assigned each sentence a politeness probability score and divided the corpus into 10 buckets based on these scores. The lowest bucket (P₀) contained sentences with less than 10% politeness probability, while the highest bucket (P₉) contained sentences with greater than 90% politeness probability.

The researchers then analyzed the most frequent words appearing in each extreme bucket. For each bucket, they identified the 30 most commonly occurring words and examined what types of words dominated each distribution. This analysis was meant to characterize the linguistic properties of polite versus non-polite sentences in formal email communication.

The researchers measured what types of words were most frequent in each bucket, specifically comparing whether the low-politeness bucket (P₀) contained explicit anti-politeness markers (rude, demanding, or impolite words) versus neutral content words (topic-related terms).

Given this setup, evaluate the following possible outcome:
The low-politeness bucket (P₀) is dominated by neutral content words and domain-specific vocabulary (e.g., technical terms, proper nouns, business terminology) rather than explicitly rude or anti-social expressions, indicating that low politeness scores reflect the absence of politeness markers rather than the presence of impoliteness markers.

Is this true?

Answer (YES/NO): YES